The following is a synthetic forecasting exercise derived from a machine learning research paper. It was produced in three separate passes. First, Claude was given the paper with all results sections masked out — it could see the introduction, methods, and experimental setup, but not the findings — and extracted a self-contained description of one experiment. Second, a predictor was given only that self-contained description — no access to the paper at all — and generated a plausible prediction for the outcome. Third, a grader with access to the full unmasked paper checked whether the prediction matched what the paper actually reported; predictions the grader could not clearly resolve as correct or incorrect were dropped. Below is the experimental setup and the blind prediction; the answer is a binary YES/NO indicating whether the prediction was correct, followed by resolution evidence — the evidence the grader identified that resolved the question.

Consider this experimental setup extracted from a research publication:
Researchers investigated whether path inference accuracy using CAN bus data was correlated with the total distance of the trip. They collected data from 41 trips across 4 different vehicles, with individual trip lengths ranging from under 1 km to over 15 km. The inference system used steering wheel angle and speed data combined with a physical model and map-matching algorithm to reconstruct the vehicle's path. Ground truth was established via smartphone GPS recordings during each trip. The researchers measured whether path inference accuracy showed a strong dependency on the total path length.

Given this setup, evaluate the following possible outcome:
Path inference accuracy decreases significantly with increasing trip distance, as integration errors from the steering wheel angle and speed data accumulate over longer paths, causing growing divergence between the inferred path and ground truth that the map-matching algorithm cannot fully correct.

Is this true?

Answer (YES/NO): NO